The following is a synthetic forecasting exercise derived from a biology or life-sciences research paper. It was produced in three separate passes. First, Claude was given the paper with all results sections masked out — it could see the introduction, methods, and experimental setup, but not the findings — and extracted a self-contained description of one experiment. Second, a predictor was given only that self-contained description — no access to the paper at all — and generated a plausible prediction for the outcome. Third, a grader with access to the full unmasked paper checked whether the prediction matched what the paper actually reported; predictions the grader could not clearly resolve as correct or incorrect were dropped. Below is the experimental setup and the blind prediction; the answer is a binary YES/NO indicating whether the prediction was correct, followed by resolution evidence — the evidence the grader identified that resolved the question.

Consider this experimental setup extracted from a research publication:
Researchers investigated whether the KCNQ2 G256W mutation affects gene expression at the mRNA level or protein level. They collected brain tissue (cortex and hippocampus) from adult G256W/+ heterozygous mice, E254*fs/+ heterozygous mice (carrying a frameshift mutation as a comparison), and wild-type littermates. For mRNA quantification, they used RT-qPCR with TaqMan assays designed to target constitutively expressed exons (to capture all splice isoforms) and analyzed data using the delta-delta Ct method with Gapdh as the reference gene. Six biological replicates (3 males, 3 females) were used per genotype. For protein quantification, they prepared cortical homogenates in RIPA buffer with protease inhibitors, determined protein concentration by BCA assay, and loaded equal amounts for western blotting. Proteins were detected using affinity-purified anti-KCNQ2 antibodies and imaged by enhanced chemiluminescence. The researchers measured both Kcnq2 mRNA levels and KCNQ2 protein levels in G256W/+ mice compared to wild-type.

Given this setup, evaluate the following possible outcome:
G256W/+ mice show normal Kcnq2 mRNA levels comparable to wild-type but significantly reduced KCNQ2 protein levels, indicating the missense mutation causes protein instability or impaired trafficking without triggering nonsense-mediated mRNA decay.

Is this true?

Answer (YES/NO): YES